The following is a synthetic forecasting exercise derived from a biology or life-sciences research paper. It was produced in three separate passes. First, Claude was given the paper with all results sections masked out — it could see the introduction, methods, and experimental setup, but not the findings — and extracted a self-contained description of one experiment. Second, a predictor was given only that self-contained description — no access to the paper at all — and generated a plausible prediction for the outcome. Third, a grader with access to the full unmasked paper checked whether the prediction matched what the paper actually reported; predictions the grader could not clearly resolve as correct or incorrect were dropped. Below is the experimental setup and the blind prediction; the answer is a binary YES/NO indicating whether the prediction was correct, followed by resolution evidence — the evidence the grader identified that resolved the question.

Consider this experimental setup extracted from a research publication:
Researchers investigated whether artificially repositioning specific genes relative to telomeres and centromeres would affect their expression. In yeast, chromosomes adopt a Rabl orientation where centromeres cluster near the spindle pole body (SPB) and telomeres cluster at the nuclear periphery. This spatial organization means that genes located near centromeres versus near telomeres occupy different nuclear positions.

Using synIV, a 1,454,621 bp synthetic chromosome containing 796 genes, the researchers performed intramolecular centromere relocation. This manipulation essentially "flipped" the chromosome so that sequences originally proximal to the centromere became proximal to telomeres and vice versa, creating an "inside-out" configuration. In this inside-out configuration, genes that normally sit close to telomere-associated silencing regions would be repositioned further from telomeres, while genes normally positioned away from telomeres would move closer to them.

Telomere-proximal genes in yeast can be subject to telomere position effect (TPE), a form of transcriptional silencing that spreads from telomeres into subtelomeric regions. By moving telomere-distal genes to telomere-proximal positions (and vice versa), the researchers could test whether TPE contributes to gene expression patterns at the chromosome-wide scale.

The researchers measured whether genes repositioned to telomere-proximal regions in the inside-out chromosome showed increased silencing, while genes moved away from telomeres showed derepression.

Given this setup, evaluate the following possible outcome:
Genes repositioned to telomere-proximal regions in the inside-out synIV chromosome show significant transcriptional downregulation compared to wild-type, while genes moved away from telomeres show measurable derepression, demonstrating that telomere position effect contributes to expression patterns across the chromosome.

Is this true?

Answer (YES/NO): NO